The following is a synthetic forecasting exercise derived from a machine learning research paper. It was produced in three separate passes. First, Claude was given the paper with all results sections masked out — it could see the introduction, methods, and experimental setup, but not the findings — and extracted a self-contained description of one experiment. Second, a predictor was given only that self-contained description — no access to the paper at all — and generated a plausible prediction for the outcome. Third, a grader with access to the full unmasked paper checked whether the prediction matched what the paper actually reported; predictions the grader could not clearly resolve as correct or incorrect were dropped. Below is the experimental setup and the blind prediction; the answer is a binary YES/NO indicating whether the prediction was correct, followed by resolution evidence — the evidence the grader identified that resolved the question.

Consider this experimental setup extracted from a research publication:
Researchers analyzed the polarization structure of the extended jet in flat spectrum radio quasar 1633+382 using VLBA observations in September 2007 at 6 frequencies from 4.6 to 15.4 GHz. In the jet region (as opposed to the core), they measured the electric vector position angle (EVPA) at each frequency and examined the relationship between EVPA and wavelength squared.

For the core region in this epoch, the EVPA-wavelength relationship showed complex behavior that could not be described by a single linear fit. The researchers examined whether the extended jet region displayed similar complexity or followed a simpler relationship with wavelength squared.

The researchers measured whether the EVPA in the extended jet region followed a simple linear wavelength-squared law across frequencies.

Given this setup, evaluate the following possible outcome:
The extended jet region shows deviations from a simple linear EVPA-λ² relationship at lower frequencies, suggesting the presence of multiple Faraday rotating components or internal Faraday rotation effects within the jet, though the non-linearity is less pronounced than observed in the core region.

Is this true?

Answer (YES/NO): NO